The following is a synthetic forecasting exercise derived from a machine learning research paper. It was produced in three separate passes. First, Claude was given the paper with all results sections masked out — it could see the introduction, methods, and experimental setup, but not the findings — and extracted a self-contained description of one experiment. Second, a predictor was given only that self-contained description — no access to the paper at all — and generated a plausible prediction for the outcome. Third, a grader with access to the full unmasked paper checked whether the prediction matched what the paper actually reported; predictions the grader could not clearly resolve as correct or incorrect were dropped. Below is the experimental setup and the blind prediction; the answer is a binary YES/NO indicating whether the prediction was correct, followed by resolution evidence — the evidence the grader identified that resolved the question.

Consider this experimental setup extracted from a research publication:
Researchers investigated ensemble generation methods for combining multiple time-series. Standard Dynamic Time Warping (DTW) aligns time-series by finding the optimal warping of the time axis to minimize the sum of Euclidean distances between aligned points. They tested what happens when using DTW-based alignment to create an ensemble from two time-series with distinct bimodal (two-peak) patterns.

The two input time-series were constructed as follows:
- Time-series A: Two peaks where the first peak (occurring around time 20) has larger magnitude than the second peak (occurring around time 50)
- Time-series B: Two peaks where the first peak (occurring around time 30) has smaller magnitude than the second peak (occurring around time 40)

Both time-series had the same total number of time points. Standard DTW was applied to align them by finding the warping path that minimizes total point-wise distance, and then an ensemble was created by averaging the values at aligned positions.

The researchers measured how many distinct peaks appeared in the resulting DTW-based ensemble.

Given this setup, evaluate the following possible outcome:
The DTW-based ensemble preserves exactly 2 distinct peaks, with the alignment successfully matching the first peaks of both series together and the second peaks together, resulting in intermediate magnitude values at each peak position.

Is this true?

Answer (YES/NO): NO